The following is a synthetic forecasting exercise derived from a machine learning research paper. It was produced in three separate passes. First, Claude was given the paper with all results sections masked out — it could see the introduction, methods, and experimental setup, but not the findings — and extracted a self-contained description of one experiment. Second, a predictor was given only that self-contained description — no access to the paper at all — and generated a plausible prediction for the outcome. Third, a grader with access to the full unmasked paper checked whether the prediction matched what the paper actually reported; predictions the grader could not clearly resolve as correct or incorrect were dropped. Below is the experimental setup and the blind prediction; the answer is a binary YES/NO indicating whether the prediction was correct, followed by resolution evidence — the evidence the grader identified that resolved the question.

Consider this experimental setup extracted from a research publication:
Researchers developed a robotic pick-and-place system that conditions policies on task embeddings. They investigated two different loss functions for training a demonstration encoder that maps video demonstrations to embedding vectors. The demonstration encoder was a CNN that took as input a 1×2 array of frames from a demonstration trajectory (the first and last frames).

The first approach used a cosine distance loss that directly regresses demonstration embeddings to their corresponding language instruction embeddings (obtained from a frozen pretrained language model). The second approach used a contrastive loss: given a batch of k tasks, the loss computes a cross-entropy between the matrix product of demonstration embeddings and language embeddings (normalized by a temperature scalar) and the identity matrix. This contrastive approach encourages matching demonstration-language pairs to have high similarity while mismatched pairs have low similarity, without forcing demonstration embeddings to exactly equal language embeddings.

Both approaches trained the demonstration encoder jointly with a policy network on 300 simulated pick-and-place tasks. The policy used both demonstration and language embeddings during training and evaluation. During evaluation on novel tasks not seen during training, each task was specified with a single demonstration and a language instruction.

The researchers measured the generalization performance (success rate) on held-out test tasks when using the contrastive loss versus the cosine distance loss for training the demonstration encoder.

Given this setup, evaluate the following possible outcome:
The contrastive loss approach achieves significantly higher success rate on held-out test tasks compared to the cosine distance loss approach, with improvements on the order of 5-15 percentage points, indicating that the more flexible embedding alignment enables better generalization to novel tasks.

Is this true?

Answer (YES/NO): YES